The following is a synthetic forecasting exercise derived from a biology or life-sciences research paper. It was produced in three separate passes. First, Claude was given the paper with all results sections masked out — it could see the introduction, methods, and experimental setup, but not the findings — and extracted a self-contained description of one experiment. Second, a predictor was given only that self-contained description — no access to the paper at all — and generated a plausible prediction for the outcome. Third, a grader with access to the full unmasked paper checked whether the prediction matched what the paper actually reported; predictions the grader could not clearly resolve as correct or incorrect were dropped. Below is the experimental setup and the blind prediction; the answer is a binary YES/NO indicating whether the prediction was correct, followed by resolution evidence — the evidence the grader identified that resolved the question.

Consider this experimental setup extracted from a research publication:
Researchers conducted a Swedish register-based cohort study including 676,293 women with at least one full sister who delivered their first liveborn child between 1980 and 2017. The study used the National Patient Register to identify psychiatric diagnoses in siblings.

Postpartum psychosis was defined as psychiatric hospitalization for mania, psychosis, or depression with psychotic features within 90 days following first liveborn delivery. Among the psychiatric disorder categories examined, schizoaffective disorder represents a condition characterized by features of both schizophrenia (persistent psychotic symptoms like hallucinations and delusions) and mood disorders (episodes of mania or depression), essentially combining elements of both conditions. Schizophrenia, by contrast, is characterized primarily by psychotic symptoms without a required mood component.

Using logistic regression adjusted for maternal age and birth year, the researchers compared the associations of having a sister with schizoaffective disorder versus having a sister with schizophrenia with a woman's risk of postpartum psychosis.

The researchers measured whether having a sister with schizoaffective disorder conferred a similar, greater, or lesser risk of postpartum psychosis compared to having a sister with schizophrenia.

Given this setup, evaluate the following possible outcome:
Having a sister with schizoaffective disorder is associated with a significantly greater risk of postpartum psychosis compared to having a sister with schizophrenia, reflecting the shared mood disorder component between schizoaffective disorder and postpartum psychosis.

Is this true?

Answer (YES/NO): NO